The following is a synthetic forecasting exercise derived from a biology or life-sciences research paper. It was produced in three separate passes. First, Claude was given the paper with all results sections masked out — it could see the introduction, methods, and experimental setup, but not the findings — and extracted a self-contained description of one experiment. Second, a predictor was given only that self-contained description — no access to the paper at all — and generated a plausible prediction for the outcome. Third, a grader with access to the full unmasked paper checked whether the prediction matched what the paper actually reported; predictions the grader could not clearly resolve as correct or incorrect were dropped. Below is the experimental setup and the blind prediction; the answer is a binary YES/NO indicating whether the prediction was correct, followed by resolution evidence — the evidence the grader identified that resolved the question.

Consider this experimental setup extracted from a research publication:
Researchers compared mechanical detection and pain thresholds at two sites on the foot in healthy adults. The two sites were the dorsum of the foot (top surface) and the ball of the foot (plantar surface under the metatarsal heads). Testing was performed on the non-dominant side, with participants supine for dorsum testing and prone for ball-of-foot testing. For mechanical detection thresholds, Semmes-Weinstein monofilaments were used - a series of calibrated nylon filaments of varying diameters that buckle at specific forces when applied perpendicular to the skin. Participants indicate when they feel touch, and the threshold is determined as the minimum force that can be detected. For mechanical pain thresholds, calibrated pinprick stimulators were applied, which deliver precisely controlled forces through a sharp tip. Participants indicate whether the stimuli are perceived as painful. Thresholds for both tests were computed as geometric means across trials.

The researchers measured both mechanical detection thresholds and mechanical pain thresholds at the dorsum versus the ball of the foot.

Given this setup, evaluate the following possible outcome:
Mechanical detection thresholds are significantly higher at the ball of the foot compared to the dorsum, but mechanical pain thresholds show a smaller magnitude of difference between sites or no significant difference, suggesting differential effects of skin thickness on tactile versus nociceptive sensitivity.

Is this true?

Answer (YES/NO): NO